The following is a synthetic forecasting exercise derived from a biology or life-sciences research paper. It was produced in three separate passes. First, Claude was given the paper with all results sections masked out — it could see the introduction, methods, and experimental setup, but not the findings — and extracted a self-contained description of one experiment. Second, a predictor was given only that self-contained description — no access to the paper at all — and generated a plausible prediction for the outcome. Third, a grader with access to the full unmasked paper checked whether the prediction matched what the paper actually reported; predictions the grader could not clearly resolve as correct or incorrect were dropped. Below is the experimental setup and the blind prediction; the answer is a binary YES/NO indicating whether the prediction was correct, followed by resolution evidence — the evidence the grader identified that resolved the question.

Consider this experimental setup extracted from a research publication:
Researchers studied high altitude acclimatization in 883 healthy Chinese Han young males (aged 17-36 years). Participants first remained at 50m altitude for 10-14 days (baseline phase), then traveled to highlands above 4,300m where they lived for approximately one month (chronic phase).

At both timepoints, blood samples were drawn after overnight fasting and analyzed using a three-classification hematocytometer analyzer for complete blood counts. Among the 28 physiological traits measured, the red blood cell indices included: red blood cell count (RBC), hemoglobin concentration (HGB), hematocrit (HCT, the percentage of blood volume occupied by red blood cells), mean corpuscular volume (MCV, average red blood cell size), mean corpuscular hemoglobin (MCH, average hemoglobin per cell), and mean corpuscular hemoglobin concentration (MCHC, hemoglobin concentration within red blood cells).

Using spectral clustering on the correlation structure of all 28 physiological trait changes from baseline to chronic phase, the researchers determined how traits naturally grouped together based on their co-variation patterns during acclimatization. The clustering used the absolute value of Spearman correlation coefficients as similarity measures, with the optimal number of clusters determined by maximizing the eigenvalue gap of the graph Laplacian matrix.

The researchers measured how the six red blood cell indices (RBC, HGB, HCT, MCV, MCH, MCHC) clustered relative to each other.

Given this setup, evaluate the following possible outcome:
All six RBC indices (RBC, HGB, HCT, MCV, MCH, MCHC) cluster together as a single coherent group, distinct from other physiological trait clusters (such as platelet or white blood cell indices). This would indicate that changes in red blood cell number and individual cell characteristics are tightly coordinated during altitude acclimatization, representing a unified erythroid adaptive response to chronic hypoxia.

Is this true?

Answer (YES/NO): NO